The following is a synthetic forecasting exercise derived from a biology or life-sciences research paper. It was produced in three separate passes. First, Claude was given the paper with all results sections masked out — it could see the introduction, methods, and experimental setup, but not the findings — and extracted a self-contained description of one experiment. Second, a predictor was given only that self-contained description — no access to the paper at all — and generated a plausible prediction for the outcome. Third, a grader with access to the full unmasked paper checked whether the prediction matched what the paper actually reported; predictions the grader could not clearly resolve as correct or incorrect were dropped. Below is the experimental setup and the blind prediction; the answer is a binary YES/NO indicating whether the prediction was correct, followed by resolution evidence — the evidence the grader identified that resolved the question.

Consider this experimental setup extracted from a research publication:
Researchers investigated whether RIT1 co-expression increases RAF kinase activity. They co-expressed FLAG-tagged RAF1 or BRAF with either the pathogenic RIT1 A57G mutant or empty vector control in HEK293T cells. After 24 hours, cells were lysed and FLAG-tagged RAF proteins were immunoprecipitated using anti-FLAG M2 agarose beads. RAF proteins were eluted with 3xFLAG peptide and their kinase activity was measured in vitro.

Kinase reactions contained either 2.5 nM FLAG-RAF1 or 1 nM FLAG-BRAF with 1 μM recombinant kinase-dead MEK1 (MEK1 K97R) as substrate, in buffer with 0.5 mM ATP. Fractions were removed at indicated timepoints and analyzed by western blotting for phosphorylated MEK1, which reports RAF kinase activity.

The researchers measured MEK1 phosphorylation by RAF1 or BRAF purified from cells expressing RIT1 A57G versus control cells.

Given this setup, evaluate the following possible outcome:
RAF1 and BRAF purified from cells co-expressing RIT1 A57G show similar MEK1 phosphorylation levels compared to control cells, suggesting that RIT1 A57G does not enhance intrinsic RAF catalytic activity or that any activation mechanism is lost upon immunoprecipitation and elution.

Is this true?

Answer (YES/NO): NO